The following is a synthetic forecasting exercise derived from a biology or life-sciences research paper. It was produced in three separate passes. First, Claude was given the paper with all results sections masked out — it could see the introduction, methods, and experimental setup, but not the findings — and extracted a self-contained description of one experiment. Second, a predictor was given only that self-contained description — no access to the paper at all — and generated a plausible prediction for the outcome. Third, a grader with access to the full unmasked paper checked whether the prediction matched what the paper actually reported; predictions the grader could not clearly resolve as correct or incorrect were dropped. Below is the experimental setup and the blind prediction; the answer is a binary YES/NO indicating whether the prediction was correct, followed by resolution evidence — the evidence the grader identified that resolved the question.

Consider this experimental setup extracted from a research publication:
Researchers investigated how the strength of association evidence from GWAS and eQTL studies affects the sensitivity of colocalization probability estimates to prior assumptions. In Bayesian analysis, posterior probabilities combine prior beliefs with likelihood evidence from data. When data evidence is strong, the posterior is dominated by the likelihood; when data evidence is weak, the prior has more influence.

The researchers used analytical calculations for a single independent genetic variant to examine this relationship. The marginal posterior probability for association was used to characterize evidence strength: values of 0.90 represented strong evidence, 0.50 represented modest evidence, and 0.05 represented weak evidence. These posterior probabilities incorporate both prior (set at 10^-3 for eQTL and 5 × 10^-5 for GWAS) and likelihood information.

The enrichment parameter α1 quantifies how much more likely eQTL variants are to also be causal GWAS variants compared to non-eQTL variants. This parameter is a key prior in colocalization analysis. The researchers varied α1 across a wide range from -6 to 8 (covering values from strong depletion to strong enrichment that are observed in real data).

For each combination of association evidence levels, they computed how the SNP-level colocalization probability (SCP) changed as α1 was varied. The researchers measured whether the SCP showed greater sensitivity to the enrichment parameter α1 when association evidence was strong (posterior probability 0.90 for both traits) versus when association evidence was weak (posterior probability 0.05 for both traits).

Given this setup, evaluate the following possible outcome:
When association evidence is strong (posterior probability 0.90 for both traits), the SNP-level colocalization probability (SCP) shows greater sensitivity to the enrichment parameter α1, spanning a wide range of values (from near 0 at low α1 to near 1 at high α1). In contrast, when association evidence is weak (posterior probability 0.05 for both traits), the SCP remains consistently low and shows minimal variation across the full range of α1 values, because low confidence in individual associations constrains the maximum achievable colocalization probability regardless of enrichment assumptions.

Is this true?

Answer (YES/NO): NO